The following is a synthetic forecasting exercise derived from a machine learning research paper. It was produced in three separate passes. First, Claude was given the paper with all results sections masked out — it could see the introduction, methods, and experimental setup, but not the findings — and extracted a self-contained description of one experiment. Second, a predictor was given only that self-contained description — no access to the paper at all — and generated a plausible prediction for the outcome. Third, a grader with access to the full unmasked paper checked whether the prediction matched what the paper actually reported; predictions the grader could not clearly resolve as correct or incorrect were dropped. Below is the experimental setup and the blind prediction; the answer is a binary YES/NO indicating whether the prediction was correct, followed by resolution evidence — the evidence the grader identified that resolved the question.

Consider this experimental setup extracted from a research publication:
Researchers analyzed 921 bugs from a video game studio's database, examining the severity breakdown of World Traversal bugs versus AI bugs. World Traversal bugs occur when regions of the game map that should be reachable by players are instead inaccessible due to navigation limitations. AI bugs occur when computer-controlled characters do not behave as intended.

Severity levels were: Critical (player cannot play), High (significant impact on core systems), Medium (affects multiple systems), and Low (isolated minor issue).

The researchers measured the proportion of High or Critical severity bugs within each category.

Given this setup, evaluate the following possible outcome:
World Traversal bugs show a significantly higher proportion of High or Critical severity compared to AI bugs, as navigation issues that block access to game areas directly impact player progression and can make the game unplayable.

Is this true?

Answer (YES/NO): YES